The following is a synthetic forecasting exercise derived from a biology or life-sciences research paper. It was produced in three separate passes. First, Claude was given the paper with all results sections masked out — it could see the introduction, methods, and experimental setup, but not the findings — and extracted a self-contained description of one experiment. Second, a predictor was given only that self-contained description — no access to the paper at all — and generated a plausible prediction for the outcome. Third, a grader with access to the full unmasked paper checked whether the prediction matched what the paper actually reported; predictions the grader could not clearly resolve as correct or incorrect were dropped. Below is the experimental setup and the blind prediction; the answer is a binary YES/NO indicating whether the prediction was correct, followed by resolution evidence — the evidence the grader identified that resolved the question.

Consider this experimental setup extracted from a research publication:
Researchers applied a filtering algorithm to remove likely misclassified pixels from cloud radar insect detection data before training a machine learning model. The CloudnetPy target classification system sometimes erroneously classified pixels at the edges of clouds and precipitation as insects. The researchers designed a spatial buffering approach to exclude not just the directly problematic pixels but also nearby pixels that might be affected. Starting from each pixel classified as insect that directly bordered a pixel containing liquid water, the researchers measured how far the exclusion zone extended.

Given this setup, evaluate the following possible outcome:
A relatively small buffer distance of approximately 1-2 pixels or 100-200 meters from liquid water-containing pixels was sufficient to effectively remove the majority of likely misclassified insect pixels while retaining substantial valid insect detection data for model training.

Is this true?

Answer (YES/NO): NO